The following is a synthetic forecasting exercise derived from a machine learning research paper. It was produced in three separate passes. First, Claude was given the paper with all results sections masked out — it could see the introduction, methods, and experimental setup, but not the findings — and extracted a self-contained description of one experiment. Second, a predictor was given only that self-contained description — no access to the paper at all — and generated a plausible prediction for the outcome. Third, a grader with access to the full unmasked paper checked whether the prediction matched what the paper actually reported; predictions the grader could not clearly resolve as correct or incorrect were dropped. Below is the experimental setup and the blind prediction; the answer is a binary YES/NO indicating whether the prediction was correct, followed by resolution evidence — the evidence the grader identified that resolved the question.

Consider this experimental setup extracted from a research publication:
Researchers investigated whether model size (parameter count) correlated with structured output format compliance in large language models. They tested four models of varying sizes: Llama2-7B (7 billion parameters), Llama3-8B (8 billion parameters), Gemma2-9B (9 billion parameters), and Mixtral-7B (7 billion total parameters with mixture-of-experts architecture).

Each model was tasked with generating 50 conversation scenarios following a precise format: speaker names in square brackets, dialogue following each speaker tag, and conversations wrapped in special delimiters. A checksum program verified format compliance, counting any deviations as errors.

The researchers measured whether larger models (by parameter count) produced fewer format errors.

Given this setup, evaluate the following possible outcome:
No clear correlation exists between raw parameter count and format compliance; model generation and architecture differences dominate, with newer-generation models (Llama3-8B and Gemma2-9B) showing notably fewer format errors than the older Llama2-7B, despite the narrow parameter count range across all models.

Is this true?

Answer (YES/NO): NO